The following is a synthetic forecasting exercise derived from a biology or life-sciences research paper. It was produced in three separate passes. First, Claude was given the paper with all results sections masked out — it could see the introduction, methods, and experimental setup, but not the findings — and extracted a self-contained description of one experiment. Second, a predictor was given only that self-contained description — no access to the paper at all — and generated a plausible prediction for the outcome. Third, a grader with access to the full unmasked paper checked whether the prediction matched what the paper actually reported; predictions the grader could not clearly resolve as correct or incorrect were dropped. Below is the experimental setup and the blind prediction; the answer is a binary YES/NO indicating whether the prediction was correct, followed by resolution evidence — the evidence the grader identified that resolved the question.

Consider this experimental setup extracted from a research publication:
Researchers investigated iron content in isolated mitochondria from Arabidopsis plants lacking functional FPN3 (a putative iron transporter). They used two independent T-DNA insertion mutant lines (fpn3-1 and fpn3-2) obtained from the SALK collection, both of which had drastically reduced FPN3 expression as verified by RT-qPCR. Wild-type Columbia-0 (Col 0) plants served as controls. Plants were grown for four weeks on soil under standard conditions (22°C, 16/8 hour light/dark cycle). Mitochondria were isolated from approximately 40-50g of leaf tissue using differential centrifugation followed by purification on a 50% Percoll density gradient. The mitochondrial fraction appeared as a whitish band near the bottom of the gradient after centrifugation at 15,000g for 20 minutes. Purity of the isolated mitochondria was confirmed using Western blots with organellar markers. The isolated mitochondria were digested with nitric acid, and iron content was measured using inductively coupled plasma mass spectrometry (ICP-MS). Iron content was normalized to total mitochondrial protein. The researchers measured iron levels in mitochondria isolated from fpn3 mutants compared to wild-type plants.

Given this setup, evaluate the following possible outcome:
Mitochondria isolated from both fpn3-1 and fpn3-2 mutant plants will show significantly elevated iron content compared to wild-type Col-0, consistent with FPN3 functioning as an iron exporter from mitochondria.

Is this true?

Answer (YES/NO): YES